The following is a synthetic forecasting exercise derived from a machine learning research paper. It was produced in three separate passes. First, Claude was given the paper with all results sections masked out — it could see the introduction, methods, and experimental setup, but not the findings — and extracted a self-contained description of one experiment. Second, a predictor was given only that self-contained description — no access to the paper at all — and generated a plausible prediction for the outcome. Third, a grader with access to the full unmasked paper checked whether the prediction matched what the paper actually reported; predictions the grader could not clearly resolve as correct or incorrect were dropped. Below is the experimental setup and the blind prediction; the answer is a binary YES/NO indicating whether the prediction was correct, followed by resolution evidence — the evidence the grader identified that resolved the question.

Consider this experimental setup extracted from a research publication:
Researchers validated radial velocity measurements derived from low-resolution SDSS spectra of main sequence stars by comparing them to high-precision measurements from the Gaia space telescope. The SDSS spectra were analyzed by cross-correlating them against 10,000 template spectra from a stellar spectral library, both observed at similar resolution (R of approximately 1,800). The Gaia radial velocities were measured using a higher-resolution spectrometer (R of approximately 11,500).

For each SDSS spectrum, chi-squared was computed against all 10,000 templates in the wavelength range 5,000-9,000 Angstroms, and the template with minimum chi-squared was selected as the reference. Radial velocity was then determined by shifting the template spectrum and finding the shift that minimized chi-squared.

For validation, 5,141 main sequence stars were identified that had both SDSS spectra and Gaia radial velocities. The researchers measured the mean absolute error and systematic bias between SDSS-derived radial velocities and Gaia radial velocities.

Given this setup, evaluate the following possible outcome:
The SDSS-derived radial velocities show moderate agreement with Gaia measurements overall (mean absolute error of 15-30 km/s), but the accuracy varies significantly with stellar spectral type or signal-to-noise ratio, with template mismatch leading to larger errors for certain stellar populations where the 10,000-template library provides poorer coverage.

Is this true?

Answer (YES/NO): NO